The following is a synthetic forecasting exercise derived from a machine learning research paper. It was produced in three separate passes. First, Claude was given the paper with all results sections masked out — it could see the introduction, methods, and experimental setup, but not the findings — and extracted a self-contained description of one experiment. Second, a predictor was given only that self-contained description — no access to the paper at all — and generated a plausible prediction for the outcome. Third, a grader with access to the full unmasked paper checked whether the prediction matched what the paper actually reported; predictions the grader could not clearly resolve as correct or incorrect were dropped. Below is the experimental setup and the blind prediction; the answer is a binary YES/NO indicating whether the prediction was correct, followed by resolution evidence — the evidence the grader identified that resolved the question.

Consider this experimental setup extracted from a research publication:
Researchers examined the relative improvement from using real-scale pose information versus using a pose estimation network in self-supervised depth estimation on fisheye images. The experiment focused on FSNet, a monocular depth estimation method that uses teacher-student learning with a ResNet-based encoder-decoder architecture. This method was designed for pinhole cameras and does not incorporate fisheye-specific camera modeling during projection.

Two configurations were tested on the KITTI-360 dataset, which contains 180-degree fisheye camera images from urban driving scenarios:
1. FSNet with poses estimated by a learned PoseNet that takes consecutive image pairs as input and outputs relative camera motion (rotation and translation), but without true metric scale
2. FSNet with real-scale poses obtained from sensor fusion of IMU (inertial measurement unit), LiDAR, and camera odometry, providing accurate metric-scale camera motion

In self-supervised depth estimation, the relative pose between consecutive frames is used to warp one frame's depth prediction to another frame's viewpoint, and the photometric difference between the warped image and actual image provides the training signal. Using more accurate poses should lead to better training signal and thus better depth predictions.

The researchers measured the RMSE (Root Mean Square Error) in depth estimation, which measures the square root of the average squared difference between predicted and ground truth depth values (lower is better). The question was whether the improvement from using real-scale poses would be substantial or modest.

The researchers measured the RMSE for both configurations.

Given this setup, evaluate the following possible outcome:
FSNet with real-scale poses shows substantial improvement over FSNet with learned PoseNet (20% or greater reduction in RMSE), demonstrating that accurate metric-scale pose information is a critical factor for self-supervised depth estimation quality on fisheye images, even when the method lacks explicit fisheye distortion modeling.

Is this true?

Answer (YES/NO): NO